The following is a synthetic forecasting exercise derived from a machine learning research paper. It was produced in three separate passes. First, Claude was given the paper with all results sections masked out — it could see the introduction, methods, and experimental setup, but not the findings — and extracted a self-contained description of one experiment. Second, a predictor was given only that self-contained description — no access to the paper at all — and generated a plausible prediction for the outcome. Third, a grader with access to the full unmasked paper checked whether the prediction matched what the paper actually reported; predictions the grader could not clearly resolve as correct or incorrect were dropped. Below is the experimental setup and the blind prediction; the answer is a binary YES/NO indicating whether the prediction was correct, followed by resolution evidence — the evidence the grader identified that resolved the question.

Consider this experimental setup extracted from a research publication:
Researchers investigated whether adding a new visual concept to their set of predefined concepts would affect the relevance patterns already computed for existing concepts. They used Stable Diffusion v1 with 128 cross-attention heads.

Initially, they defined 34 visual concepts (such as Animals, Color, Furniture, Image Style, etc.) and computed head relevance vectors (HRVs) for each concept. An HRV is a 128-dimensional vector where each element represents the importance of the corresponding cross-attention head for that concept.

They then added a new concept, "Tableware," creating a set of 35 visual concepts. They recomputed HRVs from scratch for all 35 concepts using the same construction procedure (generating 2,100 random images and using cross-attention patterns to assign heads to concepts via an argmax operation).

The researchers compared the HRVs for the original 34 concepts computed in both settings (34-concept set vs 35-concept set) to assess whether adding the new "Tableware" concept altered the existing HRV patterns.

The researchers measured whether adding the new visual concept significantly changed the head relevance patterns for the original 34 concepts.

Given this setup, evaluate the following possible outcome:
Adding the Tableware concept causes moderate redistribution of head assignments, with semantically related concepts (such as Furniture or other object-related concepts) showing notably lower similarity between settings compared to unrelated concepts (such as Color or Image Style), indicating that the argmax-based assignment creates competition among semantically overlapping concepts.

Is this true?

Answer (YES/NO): NO